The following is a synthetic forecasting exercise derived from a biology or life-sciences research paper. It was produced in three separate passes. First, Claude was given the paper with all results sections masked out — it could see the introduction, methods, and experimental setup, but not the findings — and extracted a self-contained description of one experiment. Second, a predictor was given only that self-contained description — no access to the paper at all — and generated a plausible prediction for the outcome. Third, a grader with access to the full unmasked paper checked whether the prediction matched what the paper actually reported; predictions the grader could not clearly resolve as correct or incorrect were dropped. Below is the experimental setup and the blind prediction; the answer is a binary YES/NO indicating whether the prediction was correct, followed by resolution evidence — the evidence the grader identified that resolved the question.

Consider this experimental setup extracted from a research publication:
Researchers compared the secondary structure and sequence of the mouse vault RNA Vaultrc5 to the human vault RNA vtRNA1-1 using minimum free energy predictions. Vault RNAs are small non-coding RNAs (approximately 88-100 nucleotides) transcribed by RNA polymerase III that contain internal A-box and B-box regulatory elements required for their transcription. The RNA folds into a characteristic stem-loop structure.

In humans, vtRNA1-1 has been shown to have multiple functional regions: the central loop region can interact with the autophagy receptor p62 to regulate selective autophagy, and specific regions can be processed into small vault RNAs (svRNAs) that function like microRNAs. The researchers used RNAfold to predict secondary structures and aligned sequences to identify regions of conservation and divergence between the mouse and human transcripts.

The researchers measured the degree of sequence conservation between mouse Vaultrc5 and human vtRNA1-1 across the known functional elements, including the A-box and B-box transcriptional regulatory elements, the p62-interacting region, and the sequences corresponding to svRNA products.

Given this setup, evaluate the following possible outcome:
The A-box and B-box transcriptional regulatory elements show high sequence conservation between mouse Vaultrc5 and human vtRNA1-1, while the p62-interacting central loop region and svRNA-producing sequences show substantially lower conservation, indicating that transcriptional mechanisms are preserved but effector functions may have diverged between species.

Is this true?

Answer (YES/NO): NO